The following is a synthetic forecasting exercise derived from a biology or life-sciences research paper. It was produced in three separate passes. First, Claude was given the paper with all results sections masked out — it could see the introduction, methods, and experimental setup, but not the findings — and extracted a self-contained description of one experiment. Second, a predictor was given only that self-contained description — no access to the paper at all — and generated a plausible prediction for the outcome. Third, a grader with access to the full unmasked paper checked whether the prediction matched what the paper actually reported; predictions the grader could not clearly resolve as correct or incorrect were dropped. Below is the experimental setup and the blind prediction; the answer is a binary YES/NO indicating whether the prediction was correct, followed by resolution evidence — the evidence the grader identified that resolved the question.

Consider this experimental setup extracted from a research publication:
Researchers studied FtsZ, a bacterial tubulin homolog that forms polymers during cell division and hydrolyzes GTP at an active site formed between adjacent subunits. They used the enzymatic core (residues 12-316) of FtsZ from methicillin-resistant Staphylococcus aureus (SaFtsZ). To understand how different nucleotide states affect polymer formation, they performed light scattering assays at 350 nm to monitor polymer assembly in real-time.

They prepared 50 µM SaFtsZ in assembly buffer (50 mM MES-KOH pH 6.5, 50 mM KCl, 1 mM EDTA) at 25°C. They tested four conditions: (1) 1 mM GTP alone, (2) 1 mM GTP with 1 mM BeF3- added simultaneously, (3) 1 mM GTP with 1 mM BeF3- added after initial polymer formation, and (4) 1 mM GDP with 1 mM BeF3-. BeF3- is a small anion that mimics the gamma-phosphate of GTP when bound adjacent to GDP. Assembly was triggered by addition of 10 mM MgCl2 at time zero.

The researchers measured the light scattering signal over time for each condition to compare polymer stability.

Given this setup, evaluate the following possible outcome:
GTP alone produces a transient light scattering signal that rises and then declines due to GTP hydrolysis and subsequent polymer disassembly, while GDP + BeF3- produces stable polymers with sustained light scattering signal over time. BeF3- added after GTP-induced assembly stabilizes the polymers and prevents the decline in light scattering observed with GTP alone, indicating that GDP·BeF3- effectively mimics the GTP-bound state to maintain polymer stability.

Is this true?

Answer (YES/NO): NO